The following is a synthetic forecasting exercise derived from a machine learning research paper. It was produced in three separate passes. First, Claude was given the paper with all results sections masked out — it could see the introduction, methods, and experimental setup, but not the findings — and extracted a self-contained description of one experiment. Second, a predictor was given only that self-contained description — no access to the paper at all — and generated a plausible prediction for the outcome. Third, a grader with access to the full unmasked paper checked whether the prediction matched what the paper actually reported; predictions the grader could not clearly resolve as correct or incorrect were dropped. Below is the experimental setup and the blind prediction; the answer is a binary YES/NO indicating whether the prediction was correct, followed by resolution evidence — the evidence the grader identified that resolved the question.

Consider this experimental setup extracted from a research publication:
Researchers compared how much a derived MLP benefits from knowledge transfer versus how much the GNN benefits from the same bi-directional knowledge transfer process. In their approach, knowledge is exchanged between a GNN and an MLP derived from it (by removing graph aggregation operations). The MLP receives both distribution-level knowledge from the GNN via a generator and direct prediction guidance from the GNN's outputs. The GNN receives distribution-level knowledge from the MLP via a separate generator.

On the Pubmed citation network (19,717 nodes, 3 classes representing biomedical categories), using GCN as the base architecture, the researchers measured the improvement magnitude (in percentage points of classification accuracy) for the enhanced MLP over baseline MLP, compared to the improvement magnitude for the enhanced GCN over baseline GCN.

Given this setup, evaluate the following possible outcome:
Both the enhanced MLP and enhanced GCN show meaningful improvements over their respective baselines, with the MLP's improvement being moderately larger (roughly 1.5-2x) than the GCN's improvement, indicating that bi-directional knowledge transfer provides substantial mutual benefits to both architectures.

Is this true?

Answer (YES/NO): NO